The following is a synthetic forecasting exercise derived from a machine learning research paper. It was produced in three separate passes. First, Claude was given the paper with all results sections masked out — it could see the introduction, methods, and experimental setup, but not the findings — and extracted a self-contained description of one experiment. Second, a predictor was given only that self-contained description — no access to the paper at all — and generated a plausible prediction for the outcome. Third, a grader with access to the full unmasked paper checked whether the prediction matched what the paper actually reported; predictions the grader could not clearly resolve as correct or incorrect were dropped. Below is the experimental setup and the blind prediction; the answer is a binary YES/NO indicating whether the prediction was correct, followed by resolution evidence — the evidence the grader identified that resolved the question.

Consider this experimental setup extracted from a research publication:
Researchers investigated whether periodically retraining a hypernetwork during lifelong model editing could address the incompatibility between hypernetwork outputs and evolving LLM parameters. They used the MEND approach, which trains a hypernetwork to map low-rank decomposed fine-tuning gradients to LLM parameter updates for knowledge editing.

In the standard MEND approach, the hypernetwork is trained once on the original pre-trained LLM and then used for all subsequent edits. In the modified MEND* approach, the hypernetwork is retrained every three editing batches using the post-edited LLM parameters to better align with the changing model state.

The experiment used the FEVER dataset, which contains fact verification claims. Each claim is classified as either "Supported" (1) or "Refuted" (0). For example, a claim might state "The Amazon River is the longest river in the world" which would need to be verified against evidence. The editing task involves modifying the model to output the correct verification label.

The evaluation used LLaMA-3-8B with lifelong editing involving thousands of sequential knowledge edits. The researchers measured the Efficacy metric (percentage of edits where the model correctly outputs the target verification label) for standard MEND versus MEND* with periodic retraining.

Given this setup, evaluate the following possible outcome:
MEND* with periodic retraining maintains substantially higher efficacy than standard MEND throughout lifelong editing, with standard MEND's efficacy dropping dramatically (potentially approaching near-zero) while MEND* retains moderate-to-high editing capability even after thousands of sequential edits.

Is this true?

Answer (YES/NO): NO